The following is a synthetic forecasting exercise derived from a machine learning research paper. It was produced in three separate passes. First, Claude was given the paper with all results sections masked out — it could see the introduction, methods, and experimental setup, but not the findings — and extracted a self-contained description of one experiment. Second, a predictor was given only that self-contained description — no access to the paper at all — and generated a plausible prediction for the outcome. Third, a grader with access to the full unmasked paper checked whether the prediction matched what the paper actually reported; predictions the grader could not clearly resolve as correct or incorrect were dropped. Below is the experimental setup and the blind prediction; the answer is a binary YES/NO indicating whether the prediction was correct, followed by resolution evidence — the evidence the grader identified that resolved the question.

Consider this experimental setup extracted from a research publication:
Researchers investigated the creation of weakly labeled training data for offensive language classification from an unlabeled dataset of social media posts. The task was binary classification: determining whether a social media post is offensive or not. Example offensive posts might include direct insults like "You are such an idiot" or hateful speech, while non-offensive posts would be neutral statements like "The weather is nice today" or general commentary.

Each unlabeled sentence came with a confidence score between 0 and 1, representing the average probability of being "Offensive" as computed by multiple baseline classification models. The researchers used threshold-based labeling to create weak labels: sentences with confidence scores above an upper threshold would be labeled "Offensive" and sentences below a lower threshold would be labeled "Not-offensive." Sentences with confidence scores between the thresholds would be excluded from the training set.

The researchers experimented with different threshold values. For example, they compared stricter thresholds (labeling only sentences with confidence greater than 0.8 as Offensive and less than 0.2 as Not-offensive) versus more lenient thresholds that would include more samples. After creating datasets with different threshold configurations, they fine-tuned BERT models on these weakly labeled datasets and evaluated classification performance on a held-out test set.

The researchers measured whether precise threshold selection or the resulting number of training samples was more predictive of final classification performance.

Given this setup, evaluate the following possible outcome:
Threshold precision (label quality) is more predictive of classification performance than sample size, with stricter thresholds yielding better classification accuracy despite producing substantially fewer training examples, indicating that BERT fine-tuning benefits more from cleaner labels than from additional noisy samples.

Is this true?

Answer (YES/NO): NO